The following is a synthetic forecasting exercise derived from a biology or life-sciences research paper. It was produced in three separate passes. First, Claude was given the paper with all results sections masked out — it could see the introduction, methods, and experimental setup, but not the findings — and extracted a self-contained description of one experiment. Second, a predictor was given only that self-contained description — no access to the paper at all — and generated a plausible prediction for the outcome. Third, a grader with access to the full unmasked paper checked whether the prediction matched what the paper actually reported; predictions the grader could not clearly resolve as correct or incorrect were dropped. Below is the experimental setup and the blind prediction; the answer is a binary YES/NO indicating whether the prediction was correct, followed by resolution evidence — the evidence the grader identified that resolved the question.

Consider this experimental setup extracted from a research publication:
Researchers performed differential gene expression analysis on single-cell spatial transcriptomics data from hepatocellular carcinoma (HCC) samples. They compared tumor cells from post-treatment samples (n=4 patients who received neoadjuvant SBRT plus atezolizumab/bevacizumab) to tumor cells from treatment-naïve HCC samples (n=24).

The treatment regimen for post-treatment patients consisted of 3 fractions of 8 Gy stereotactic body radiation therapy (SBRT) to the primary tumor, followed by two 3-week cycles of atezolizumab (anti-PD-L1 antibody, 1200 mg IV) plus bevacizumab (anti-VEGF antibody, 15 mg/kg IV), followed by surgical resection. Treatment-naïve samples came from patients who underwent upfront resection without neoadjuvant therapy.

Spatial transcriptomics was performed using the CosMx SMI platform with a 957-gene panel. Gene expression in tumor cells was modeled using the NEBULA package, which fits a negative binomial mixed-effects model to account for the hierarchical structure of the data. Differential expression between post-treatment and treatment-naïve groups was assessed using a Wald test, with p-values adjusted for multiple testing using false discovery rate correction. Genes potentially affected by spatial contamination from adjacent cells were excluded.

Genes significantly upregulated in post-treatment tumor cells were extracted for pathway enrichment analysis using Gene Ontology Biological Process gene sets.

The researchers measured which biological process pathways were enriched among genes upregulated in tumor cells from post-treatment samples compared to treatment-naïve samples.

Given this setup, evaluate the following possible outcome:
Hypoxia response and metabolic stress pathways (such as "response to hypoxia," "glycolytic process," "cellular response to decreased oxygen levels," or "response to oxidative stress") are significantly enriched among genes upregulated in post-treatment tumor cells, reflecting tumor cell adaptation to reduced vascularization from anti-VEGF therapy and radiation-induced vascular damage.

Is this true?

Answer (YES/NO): NO